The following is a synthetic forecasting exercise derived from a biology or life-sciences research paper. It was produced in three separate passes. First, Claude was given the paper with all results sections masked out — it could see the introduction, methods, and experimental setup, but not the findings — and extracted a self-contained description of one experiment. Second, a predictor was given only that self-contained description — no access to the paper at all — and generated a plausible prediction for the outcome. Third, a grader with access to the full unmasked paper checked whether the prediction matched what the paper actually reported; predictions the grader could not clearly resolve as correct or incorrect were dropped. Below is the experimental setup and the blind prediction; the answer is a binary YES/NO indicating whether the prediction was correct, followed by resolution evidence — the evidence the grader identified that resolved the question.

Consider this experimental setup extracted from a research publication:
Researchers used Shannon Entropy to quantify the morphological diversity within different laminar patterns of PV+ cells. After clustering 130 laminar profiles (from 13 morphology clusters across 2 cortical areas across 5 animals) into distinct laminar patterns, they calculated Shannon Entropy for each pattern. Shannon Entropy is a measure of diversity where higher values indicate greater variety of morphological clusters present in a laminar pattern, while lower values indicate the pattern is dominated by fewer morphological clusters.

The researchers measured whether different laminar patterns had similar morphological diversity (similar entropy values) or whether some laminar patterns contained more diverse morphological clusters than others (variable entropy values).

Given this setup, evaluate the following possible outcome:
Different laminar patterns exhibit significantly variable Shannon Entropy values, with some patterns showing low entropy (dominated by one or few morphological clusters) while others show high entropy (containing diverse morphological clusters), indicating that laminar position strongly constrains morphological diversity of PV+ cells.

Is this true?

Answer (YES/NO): YES